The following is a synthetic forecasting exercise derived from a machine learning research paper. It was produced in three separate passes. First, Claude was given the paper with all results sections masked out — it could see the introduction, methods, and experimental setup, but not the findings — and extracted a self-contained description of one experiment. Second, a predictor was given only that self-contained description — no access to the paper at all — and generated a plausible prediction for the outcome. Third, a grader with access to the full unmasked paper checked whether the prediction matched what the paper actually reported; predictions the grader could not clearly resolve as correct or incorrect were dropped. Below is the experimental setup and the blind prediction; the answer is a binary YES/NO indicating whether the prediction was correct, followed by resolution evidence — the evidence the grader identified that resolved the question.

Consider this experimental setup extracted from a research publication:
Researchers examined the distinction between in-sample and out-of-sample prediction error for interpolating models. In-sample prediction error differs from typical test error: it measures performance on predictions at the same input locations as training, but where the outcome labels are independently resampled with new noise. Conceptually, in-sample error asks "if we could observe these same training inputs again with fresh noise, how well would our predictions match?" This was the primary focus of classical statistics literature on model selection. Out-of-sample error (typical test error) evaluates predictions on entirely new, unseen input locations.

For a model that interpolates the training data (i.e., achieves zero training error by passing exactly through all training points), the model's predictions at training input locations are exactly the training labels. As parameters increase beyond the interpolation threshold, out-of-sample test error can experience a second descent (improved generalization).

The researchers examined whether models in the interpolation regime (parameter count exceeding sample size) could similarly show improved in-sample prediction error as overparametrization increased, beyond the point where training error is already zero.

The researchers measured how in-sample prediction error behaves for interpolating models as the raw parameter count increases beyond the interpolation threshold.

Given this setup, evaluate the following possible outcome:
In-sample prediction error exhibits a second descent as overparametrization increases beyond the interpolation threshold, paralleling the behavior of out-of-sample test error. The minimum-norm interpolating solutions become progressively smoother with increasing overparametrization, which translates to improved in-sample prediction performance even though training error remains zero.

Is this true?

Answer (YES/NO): NO